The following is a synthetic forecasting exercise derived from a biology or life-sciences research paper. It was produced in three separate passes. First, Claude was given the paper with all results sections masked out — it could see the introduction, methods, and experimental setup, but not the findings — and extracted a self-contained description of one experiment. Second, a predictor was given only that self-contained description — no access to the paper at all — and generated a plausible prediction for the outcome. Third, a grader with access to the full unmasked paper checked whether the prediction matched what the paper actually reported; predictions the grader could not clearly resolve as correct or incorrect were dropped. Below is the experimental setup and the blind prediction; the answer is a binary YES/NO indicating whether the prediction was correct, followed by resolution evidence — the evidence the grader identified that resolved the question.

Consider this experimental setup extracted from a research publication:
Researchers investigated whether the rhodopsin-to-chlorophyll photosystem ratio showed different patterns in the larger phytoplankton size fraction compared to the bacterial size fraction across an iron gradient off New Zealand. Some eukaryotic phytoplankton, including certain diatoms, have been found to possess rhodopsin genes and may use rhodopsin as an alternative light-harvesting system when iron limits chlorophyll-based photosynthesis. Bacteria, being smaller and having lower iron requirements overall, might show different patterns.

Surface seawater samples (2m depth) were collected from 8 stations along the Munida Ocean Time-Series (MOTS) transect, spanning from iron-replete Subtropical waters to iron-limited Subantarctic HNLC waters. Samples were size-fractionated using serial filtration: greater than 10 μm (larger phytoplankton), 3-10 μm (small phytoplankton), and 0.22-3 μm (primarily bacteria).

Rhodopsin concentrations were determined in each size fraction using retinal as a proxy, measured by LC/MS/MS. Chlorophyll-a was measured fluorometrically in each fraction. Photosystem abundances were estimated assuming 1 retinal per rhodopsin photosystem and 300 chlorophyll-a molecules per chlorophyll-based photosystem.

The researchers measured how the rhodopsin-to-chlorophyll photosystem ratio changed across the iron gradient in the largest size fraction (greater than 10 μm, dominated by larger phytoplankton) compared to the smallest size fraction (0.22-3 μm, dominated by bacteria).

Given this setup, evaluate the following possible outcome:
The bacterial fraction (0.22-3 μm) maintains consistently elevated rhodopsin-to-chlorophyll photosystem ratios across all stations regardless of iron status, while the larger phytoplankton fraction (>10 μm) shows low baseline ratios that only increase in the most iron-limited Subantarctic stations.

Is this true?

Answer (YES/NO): NO